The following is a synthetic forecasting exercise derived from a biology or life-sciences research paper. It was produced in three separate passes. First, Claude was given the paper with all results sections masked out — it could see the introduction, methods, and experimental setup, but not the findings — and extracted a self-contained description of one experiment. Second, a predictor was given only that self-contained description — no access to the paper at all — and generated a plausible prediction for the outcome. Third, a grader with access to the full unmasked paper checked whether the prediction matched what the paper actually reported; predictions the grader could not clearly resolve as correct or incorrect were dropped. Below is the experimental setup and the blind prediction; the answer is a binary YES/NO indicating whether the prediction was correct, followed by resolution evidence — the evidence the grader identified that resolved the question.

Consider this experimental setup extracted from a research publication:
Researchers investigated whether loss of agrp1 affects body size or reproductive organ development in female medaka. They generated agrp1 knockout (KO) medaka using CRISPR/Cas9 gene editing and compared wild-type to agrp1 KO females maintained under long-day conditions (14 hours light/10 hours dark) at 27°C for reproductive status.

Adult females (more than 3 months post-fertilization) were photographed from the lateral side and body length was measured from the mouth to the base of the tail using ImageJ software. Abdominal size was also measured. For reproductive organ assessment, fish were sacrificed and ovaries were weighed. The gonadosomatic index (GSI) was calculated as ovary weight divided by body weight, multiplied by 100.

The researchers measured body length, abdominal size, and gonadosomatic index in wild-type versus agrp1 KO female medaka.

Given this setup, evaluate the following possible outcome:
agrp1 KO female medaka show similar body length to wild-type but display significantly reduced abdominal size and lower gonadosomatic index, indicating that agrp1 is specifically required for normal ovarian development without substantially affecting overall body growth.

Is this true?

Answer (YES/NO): NO